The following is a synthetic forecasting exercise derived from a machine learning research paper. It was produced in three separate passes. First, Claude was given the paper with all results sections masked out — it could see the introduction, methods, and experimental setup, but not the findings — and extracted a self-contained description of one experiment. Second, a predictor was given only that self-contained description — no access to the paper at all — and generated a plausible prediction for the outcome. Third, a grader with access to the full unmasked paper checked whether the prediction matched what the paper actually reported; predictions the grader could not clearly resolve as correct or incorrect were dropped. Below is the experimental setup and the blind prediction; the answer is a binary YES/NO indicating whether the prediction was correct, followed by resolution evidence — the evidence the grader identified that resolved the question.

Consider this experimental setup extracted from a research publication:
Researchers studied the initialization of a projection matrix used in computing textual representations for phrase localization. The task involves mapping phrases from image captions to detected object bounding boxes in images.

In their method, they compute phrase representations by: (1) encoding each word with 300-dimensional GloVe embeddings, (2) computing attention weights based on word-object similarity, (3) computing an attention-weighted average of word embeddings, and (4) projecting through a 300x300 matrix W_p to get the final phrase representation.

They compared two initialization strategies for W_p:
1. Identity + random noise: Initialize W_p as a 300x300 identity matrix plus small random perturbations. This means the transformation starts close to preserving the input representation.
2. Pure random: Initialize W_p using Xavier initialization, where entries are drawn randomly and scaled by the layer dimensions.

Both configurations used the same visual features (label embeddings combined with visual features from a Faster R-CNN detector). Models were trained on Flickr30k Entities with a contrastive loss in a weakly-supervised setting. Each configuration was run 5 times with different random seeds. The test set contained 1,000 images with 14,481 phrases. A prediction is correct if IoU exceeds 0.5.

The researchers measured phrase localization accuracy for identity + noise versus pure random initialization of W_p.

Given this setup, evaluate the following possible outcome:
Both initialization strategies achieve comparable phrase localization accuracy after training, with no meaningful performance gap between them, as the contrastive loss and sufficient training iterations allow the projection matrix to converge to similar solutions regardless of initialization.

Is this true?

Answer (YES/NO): NO